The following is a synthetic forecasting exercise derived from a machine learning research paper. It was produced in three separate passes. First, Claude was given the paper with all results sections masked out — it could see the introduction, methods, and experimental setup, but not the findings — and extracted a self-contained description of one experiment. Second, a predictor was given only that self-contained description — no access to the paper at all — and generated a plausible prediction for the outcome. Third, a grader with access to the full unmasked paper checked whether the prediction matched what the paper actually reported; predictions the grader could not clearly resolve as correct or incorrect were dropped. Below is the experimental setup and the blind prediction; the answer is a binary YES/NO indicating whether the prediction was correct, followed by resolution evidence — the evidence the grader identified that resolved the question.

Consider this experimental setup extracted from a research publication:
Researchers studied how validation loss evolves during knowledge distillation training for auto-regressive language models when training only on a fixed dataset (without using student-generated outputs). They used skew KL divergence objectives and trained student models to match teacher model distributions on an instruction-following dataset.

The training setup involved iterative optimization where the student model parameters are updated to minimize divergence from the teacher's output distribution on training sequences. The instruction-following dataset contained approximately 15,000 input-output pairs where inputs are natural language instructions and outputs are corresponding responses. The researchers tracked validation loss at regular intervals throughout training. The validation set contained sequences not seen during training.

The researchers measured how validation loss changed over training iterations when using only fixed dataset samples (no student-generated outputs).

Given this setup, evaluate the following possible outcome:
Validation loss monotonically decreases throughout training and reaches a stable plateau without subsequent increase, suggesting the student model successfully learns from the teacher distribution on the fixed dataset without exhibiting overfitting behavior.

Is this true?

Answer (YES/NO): NO